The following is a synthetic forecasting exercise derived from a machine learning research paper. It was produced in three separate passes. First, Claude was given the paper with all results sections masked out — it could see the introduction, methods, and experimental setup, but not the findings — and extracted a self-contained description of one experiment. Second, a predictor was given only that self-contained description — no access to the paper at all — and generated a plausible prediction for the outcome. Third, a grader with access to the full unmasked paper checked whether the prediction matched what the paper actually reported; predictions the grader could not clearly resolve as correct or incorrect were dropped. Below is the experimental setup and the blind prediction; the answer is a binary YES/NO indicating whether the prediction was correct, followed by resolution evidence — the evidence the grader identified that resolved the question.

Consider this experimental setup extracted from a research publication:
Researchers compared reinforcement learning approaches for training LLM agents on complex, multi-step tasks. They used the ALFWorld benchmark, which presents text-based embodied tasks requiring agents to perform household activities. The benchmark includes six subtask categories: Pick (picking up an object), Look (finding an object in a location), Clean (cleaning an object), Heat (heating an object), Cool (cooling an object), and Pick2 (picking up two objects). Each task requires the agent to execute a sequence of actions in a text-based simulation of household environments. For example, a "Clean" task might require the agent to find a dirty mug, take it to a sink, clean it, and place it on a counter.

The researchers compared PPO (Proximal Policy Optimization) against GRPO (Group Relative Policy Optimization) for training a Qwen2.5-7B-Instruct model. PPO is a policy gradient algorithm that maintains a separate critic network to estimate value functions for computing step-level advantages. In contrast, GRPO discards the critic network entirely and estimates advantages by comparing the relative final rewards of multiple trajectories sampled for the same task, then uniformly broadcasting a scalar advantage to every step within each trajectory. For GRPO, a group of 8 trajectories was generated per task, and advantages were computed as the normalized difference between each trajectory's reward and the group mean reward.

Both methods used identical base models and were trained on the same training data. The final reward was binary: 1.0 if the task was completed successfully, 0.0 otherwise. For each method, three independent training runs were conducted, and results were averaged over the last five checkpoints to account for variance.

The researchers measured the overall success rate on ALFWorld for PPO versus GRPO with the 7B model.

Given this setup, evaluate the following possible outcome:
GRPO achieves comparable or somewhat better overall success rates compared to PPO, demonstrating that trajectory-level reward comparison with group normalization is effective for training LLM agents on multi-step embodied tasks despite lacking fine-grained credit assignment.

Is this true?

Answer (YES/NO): NO